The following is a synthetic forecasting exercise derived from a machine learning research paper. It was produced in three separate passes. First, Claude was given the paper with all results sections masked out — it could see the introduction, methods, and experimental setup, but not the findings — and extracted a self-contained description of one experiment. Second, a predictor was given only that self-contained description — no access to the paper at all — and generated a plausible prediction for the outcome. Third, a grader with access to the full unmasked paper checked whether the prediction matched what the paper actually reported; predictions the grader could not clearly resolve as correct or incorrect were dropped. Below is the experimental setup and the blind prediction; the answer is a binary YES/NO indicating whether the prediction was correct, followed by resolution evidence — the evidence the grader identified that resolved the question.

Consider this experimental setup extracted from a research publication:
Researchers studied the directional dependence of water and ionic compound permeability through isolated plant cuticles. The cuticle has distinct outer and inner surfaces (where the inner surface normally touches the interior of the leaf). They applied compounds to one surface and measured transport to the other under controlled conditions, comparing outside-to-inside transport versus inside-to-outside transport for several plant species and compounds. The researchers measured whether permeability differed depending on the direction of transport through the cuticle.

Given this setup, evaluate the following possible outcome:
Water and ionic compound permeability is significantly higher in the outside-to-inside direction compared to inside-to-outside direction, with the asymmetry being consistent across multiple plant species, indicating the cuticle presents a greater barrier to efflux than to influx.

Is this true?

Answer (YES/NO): YES